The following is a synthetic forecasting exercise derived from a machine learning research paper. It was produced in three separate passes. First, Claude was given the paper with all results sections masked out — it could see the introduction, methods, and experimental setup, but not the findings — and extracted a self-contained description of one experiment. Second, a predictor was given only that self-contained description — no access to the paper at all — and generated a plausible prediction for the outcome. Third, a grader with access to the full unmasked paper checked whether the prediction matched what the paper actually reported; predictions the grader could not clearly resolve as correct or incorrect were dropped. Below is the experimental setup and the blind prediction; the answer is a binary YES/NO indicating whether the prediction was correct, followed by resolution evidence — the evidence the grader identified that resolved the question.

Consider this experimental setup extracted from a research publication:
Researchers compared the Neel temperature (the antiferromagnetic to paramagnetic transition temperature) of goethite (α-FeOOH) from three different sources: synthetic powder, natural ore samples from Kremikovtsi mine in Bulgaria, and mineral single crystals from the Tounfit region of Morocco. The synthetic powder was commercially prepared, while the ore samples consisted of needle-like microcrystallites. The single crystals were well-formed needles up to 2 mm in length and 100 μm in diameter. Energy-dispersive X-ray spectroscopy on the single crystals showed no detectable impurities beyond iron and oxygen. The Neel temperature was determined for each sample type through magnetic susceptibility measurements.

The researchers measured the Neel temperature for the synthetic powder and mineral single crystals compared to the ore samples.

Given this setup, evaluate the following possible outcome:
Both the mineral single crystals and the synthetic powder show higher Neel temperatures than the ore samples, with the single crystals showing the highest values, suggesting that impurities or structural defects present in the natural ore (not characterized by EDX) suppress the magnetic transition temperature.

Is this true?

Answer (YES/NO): NO